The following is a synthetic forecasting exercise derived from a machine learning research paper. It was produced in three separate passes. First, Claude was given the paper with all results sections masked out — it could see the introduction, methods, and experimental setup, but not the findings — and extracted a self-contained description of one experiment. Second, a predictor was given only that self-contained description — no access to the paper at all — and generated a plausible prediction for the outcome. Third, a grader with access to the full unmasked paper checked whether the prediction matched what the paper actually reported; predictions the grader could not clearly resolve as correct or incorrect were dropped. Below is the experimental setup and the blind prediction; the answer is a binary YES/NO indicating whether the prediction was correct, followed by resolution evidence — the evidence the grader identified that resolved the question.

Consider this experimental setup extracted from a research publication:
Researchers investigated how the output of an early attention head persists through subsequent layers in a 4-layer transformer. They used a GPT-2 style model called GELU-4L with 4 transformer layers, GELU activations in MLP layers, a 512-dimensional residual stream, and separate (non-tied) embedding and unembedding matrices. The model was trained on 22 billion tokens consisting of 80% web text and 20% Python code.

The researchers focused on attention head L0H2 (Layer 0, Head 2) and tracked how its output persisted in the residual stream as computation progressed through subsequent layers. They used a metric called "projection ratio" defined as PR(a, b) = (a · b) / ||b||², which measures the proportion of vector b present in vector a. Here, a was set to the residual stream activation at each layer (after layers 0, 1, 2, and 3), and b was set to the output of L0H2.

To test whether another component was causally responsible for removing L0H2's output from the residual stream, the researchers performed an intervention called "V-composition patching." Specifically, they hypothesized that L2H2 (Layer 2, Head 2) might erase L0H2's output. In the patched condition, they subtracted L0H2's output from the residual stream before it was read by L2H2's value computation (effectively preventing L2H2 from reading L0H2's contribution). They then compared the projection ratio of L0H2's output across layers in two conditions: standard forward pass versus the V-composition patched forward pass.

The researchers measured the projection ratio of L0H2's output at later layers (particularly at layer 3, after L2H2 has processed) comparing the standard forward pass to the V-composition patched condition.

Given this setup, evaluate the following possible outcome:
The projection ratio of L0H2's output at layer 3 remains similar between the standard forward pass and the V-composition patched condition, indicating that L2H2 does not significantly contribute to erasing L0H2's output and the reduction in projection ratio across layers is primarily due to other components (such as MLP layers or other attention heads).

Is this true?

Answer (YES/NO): NO